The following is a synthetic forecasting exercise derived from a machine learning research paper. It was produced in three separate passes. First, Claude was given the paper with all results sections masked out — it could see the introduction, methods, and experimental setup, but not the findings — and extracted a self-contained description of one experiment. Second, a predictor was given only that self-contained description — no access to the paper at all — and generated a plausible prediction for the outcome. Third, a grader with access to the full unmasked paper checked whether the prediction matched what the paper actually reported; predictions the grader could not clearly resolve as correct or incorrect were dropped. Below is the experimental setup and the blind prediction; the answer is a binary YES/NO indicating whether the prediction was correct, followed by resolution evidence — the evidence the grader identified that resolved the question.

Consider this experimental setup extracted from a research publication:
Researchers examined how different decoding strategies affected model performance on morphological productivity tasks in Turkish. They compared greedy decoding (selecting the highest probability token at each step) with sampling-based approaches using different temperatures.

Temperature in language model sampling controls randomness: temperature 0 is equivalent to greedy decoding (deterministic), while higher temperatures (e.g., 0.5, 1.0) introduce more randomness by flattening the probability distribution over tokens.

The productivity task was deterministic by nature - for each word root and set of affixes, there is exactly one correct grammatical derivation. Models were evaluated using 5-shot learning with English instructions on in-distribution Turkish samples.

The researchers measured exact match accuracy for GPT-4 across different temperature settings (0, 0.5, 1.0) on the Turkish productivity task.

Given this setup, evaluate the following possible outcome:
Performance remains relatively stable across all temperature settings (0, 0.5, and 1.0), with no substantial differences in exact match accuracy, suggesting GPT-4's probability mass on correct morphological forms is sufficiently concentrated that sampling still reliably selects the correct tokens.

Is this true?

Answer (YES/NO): YES